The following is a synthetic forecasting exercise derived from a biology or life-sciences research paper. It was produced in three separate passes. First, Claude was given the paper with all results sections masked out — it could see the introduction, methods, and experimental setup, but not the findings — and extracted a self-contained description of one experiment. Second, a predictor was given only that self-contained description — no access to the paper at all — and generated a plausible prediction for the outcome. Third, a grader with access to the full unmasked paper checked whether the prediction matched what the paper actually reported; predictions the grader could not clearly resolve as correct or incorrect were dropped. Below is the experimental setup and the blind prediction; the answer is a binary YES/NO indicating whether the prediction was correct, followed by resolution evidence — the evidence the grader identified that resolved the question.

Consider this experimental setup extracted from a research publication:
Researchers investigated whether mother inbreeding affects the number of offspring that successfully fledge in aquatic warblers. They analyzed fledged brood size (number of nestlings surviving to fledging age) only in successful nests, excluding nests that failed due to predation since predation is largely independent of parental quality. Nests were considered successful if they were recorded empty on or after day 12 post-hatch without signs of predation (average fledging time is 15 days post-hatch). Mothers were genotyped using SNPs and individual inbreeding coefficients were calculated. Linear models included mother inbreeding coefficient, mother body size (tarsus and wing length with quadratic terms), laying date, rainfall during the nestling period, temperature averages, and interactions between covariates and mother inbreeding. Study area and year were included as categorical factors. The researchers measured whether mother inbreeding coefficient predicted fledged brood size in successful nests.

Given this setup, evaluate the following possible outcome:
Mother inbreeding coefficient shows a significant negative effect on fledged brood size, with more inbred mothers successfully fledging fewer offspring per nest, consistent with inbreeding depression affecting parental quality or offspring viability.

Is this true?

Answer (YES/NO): NO